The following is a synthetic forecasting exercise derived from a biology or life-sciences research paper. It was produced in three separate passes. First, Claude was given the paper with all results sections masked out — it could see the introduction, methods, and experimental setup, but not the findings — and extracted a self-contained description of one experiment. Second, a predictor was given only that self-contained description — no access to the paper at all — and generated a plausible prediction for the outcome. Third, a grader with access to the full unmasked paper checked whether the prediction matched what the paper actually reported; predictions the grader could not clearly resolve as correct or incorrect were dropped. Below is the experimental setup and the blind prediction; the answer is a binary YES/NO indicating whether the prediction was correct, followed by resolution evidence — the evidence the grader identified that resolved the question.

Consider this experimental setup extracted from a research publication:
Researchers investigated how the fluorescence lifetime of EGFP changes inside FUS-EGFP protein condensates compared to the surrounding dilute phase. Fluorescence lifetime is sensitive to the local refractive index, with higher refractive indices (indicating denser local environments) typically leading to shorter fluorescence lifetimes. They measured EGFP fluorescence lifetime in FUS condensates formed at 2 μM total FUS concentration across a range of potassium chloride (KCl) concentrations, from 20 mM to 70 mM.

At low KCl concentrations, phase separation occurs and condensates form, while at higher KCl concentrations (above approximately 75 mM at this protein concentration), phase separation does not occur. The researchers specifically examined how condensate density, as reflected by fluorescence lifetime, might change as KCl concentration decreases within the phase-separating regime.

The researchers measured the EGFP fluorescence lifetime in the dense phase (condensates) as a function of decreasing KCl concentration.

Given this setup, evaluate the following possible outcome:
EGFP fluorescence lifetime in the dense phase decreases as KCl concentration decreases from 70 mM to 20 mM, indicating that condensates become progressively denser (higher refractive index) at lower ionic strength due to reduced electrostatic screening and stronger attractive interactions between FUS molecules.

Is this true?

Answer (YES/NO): YES